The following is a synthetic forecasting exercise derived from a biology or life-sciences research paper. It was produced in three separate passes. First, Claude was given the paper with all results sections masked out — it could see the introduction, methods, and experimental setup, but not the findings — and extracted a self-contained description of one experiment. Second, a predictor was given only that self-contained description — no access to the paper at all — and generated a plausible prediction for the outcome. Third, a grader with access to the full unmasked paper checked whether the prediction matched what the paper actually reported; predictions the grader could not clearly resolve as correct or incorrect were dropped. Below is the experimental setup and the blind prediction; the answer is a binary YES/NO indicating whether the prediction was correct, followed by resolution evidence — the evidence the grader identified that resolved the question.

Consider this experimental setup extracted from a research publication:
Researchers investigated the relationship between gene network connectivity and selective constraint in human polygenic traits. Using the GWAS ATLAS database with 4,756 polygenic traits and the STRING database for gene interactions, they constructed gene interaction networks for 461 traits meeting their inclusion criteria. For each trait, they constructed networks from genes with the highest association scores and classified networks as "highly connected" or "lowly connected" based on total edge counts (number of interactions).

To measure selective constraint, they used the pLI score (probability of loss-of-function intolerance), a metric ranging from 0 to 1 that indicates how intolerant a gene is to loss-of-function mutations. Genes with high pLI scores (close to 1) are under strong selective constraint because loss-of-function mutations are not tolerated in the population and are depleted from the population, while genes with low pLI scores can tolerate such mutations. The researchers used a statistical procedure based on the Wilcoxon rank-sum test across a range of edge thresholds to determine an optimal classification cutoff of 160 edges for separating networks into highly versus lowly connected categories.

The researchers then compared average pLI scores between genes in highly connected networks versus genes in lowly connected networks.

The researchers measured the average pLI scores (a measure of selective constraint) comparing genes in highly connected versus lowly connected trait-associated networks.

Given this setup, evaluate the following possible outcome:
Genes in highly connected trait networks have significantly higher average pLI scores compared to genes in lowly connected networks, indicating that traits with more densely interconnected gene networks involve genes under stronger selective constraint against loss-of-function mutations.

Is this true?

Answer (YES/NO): NO